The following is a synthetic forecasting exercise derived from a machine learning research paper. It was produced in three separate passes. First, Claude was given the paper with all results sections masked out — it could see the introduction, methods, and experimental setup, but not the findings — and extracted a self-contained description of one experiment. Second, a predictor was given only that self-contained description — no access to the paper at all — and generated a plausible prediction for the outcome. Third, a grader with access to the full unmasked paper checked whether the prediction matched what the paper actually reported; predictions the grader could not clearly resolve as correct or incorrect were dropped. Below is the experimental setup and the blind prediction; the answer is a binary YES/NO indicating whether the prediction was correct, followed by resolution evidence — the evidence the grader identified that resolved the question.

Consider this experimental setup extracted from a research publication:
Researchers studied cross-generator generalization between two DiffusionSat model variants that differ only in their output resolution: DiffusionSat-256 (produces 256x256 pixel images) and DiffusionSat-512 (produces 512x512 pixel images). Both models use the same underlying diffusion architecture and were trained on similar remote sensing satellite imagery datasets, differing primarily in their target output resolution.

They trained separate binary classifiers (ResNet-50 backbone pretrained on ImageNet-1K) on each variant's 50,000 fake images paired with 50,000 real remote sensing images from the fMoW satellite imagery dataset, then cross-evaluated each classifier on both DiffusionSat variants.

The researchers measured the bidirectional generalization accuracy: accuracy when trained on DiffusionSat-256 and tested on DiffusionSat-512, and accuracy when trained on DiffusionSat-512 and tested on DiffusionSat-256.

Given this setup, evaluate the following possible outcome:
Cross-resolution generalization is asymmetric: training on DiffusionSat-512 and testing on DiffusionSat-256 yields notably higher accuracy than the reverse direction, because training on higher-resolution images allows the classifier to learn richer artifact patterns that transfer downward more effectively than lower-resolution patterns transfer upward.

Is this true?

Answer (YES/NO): YES